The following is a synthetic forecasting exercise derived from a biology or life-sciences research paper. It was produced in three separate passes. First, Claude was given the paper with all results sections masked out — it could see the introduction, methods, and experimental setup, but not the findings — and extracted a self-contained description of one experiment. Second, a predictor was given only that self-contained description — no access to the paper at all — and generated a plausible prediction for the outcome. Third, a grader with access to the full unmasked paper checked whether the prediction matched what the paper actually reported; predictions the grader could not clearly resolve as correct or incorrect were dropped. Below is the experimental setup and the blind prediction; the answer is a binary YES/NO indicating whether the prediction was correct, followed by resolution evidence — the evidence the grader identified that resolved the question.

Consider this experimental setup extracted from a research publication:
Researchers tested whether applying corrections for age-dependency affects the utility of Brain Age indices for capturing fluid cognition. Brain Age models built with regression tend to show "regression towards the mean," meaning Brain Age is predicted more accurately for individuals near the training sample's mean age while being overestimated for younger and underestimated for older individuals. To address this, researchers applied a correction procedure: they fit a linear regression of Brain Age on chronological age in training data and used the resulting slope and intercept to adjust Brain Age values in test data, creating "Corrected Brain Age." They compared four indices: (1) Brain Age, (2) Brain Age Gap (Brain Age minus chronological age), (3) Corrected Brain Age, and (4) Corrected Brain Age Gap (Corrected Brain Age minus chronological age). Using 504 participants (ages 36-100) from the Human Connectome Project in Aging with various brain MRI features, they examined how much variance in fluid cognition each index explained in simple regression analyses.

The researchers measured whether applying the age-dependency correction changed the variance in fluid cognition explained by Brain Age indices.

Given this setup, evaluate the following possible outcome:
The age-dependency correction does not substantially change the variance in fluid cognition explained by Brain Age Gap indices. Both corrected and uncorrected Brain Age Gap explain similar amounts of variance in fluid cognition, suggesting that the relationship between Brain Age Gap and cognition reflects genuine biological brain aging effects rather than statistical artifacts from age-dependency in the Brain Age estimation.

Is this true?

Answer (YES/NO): NO